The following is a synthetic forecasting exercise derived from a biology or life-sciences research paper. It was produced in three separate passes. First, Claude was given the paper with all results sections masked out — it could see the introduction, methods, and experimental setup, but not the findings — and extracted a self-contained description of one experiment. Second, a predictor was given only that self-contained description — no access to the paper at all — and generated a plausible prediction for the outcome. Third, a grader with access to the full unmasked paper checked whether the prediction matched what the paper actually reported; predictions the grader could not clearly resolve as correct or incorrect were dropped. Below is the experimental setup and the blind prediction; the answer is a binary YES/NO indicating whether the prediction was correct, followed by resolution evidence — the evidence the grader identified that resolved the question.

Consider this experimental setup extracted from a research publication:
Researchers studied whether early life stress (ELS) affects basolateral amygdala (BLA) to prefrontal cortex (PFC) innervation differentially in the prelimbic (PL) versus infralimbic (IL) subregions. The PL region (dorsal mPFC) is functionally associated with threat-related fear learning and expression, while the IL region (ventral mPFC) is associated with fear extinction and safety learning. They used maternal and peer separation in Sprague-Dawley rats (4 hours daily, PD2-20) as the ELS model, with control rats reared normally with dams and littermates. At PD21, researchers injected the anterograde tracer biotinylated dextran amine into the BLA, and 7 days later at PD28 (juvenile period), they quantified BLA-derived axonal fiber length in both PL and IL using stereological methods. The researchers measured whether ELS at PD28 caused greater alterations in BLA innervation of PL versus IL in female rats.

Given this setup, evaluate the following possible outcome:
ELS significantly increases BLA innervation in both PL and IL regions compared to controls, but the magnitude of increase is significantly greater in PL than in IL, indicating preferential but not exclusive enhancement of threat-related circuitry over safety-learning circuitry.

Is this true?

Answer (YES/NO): NO